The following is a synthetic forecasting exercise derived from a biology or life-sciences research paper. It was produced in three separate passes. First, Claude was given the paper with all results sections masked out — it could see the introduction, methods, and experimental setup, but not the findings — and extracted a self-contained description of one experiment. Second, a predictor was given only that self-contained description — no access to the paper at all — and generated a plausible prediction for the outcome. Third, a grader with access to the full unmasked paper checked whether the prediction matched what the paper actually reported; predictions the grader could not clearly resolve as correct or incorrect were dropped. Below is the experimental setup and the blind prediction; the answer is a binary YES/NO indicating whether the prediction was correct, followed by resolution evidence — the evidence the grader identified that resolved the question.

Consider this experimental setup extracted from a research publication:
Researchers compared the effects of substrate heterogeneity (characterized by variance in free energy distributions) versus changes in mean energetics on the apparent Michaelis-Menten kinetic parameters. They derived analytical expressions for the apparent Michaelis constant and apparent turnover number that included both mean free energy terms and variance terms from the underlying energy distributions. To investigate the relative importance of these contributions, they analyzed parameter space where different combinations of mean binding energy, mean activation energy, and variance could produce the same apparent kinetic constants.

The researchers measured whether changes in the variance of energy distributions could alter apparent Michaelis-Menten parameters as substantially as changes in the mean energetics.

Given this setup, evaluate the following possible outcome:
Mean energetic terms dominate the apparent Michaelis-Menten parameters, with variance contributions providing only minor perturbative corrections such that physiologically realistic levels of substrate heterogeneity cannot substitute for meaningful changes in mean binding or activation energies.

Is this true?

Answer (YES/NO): NO